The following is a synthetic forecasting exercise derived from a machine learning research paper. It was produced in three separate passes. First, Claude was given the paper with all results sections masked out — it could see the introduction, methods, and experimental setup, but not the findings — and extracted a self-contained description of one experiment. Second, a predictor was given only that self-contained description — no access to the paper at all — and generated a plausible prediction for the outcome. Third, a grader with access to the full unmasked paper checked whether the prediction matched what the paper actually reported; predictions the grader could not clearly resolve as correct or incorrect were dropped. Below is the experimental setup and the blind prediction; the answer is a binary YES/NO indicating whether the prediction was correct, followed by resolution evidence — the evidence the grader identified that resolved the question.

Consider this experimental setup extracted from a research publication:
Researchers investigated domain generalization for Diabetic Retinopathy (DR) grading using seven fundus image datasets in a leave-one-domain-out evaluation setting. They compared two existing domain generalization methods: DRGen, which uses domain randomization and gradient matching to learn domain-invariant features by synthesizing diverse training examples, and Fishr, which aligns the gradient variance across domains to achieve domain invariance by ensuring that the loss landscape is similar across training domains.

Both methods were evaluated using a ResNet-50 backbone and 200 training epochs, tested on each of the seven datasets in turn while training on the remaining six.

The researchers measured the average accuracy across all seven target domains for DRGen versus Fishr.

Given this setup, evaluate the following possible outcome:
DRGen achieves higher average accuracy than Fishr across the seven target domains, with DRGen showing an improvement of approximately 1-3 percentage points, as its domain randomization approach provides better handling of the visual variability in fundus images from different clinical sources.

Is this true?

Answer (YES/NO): NO